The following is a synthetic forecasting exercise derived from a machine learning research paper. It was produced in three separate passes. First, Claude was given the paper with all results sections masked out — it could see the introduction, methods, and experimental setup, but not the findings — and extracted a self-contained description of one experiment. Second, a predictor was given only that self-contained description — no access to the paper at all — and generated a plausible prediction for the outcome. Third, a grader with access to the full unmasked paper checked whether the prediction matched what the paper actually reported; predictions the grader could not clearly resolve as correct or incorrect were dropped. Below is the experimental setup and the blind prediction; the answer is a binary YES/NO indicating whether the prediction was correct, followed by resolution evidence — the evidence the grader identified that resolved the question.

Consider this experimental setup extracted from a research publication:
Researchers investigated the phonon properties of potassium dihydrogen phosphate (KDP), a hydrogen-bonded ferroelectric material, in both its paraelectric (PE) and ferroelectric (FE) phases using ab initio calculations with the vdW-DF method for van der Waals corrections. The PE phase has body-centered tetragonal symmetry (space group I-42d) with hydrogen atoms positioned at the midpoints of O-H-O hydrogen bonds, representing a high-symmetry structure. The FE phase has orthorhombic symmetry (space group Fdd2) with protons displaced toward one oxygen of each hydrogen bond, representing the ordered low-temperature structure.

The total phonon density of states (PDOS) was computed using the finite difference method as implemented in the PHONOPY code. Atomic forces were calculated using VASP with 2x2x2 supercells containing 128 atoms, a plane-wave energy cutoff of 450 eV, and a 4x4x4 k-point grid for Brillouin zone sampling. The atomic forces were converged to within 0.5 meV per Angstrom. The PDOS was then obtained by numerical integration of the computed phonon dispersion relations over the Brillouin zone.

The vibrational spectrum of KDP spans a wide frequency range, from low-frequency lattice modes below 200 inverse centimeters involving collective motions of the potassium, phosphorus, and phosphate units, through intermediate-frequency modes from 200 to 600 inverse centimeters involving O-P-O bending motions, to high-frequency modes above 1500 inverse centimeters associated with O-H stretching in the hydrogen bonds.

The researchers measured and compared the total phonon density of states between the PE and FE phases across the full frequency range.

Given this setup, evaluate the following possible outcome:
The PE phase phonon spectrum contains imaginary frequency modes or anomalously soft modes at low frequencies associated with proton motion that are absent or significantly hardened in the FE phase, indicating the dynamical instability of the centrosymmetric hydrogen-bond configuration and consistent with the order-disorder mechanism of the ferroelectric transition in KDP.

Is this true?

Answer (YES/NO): NO